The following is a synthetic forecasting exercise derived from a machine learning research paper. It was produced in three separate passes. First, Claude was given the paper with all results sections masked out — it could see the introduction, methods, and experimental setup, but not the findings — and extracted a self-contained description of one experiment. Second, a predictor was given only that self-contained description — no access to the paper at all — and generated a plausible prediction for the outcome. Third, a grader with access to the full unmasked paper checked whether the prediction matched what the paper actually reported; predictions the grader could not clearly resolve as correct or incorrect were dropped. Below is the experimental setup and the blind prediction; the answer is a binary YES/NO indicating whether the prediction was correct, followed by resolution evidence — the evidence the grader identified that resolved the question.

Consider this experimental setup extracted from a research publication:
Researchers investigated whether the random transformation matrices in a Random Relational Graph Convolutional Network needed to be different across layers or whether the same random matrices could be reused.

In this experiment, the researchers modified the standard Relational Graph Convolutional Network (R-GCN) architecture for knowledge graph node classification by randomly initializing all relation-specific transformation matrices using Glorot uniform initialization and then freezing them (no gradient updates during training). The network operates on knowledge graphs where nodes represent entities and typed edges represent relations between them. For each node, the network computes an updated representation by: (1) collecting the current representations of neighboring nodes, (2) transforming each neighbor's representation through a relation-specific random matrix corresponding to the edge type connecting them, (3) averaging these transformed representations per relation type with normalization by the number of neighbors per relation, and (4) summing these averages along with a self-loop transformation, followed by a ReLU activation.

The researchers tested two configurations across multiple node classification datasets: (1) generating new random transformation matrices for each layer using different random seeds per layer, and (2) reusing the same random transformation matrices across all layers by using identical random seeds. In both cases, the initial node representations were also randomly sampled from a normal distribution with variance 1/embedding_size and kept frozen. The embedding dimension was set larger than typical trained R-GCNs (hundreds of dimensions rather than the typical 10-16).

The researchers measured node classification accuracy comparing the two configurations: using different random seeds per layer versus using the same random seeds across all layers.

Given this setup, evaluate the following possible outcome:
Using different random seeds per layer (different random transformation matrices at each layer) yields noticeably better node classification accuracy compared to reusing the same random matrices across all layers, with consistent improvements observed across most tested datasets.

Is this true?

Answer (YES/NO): NO